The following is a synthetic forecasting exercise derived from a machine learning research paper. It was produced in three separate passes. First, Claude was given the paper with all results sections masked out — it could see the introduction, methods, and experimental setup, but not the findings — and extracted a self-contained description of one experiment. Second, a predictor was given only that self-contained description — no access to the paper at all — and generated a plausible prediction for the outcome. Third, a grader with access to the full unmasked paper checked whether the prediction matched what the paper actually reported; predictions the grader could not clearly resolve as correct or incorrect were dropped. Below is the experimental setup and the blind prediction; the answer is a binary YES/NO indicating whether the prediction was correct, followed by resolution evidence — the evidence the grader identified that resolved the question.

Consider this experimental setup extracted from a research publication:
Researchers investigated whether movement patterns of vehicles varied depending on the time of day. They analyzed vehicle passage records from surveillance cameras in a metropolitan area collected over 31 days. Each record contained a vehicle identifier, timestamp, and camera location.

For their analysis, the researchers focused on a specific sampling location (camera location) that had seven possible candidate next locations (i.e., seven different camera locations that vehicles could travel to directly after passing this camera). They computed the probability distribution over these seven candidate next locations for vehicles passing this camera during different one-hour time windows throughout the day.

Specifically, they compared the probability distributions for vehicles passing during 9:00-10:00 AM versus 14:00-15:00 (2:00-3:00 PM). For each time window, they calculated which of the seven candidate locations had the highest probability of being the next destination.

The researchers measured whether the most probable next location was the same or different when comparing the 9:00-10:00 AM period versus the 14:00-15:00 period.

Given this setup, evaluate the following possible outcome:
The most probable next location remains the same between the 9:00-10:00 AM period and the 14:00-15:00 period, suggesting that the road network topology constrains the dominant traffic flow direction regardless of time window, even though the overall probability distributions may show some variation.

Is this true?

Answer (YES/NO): NO